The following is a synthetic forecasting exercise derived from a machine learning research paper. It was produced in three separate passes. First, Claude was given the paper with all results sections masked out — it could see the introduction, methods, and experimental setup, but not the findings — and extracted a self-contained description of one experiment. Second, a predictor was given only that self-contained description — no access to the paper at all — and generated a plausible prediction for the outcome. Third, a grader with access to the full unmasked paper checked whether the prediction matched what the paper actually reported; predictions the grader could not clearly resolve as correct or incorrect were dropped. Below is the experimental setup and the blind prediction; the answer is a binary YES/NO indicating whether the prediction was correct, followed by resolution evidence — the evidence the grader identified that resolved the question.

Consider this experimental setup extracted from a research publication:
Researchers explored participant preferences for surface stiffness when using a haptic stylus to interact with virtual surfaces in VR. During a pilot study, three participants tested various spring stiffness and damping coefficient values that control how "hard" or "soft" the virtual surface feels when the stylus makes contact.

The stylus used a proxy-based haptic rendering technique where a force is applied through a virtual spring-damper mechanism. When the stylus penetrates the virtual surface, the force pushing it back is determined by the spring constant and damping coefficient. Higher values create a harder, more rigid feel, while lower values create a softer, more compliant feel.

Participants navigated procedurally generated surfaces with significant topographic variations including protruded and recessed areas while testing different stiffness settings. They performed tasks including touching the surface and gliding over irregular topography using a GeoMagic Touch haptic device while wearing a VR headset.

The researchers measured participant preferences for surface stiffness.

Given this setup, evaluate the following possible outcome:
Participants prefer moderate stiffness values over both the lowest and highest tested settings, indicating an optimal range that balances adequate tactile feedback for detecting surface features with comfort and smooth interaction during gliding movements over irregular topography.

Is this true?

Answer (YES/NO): NO